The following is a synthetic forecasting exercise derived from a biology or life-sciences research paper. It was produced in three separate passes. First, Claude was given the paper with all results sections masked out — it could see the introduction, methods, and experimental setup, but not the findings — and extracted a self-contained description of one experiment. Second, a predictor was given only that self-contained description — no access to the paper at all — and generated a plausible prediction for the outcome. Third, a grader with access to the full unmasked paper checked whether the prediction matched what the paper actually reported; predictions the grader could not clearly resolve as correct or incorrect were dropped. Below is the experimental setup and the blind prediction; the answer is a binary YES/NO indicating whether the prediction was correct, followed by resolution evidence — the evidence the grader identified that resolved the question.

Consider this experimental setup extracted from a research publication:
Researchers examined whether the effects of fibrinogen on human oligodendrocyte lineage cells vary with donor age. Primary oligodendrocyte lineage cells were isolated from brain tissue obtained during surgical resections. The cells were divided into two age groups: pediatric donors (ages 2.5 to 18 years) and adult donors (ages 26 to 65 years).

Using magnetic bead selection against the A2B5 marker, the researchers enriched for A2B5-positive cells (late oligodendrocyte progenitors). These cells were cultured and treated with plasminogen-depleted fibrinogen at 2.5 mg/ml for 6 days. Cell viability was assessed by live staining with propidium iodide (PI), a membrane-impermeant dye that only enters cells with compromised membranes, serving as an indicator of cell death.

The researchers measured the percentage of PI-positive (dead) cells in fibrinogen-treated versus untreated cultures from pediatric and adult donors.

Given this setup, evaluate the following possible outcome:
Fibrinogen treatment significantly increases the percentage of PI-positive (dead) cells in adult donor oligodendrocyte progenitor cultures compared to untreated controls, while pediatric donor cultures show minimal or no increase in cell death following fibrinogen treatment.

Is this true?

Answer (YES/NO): NO